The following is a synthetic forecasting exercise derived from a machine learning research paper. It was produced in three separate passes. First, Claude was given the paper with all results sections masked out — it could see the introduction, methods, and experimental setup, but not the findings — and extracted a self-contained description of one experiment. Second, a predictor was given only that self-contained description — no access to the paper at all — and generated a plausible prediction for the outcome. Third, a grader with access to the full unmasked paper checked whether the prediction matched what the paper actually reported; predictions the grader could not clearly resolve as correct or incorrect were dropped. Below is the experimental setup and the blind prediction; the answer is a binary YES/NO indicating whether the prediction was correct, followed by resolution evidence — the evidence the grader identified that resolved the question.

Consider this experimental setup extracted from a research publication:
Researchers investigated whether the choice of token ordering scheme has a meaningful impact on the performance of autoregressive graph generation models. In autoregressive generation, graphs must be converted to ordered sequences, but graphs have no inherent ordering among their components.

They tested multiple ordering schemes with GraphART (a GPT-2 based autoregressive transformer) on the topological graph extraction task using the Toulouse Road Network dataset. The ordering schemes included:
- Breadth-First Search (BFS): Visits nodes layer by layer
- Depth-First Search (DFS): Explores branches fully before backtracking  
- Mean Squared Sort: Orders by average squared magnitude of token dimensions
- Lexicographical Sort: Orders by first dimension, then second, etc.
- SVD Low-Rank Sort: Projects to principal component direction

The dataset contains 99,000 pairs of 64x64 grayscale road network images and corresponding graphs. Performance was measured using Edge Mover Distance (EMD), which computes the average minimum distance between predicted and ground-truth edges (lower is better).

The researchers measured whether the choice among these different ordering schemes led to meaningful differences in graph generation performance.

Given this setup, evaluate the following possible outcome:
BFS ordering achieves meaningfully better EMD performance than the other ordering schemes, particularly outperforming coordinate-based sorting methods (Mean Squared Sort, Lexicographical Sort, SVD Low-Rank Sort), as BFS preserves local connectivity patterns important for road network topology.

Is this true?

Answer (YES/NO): NO